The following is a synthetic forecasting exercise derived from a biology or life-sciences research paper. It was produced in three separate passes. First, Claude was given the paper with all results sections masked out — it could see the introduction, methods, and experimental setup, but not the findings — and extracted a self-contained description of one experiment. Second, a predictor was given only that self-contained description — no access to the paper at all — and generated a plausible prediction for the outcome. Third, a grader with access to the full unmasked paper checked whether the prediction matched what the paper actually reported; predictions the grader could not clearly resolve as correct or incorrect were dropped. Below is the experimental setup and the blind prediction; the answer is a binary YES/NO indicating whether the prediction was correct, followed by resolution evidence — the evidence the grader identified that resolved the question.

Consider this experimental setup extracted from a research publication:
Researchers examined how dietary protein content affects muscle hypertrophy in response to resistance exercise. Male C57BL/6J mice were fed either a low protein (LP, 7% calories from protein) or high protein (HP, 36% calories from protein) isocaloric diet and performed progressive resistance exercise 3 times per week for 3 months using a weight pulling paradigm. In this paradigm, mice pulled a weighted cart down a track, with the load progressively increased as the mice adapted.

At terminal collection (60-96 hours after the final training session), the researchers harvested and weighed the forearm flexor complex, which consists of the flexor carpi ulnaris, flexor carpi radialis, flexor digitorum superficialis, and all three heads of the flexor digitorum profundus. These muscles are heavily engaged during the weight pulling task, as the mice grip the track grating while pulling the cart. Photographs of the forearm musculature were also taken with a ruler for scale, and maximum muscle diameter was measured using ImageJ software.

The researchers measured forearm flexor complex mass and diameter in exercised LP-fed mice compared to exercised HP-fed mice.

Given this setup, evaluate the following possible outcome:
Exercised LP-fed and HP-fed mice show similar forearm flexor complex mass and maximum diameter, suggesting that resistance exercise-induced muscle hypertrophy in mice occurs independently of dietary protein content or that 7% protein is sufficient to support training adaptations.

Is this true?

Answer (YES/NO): NO